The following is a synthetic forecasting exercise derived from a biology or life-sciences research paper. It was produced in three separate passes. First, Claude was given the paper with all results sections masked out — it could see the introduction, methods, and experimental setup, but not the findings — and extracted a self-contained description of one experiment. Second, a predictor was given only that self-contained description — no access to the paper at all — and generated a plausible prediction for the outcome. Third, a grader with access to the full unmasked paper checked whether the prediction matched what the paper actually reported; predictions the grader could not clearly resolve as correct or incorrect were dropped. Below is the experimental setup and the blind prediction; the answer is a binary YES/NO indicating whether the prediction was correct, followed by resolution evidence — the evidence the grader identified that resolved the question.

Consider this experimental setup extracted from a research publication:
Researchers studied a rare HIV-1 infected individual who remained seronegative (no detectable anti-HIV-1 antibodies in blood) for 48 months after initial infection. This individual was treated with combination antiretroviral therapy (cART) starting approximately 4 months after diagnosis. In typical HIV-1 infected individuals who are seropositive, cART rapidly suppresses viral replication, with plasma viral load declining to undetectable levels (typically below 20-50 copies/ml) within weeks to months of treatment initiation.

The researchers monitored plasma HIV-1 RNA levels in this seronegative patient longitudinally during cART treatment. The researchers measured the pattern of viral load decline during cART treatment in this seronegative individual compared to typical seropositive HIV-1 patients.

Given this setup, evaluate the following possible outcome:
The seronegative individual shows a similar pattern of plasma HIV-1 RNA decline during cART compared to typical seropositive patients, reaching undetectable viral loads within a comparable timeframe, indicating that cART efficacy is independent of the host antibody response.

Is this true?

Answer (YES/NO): NO